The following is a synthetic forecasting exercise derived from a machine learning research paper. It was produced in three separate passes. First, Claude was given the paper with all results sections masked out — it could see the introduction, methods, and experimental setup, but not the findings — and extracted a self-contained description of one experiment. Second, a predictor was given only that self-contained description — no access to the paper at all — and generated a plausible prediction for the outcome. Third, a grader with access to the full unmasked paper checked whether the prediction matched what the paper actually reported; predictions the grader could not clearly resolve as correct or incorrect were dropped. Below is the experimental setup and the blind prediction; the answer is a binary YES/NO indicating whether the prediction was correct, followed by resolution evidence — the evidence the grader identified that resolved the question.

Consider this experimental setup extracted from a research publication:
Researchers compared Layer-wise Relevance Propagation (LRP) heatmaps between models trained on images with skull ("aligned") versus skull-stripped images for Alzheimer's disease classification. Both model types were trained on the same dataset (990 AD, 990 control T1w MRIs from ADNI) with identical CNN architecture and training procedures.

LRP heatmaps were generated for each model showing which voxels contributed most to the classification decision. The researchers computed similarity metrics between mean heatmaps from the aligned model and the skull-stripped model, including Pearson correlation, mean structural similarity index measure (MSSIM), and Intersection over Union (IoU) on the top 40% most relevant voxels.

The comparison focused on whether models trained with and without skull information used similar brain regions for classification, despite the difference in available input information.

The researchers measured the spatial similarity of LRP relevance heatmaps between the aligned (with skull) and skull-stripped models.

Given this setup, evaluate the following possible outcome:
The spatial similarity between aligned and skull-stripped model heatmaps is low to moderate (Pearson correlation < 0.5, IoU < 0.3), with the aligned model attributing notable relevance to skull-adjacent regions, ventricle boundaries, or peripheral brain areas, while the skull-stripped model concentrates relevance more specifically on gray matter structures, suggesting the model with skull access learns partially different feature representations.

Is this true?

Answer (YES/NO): NO